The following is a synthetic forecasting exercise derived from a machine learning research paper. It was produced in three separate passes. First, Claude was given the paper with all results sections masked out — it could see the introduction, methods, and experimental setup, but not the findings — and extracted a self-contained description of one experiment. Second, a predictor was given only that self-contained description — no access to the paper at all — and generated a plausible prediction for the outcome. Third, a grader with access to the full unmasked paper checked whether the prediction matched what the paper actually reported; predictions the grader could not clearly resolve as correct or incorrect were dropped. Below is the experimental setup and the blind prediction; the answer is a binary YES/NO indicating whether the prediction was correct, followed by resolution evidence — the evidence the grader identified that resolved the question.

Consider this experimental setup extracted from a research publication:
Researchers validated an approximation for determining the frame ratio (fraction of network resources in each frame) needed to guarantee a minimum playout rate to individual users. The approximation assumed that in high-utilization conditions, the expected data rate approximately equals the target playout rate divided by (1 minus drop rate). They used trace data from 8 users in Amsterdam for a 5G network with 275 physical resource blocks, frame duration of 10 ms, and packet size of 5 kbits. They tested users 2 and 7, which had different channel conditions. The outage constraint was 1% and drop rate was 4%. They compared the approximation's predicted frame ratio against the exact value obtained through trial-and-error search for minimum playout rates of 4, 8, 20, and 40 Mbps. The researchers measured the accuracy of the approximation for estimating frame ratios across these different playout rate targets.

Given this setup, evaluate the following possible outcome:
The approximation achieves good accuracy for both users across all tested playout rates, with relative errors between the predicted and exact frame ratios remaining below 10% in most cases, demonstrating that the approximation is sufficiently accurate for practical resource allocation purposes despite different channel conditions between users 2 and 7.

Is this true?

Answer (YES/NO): YES